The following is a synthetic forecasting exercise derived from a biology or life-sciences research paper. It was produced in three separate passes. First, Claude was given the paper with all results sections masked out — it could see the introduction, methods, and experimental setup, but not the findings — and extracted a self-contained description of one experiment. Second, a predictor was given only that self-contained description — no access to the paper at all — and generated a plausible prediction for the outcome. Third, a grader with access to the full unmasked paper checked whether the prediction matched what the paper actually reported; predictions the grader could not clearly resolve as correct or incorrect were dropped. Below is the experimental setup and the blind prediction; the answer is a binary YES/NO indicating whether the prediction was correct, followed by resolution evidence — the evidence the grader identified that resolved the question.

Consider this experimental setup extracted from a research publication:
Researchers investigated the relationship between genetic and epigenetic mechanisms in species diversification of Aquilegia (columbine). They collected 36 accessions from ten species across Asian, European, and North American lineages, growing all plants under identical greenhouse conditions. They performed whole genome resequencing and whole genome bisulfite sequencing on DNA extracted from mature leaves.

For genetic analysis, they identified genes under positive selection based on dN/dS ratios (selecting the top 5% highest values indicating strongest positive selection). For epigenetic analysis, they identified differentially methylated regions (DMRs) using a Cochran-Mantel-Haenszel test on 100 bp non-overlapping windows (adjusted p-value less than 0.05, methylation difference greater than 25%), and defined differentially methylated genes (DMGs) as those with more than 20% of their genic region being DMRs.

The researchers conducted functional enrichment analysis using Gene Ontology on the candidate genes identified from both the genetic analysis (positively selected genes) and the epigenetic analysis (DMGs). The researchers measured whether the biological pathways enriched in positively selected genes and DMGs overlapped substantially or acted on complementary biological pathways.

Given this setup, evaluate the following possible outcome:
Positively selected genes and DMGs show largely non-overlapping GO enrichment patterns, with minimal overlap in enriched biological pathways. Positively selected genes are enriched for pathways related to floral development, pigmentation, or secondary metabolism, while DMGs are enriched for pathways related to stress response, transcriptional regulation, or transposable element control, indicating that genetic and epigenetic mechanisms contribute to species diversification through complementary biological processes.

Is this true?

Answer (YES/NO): NO